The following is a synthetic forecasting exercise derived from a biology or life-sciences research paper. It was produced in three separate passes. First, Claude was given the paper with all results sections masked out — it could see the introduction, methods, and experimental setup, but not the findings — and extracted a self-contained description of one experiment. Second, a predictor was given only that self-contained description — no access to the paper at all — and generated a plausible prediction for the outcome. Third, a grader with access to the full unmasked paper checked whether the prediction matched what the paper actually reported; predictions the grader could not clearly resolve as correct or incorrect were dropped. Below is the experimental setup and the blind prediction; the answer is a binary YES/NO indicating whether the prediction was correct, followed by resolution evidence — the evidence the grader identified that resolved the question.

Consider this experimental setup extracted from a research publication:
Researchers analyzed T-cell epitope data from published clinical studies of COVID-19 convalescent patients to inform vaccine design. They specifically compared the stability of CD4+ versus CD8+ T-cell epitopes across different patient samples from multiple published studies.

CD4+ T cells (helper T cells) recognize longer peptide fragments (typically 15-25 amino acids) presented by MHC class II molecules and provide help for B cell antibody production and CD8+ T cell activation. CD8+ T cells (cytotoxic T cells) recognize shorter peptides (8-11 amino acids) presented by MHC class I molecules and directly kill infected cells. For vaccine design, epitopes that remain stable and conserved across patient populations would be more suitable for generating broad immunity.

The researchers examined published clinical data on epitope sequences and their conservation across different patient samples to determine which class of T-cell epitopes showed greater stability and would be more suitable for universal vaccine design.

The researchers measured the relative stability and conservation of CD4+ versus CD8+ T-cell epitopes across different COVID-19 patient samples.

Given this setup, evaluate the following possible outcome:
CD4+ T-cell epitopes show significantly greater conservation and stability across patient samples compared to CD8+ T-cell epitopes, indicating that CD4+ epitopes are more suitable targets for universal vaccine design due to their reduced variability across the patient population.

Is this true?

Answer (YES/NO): YES